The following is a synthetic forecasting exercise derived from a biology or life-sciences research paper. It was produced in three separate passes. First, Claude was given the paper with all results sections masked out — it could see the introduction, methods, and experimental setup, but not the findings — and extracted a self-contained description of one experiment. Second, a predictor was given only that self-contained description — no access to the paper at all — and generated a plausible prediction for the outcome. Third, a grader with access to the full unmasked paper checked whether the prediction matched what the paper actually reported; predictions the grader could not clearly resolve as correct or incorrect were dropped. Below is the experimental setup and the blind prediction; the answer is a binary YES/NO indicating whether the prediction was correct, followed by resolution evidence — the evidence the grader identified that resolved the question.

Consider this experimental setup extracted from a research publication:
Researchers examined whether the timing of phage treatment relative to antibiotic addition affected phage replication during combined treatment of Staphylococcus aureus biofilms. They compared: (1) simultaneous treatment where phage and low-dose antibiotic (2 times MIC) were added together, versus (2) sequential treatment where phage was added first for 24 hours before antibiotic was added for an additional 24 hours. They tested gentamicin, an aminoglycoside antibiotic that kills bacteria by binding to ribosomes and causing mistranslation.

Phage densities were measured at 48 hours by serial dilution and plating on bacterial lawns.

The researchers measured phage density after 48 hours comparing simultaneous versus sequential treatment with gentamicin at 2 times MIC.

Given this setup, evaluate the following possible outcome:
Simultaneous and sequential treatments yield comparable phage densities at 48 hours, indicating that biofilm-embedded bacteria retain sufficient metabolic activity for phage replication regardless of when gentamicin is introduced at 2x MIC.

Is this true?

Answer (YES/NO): NO